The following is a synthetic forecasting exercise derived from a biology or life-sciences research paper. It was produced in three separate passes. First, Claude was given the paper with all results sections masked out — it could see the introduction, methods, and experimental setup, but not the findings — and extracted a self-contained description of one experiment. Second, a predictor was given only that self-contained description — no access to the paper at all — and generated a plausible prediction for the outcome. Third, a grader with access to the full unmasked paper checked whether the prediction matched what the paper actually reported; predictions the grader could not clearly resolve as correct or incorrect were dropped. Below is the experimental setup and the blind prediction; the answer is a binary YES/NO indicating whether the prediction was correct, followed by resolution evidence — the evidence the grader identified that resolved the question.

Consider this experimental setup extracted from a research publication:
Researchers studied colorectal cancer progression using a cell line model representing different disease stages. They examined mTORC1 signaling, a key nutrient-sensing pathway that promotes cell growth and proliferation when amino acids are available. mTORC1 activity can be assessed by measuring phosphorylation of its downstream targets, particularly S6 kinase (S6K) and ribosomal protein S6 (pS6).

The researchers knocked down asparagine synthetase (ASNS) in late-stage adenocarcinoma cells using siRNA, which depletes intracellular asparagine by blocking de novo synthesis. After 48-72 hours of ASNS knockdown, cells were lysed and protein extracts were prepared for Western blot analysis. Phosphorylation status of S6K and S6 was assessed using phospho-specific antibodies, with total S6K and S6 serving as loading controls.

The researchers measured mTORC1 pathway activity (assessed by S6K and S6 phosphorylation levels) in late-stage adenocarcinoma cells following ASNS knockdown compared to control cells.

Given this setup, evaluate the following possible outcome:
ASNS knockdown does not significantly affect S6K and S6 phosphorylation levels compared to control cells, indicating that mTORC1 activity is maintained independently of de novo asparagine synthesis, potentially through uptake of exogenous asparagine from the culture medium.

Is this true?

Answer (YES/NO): NO